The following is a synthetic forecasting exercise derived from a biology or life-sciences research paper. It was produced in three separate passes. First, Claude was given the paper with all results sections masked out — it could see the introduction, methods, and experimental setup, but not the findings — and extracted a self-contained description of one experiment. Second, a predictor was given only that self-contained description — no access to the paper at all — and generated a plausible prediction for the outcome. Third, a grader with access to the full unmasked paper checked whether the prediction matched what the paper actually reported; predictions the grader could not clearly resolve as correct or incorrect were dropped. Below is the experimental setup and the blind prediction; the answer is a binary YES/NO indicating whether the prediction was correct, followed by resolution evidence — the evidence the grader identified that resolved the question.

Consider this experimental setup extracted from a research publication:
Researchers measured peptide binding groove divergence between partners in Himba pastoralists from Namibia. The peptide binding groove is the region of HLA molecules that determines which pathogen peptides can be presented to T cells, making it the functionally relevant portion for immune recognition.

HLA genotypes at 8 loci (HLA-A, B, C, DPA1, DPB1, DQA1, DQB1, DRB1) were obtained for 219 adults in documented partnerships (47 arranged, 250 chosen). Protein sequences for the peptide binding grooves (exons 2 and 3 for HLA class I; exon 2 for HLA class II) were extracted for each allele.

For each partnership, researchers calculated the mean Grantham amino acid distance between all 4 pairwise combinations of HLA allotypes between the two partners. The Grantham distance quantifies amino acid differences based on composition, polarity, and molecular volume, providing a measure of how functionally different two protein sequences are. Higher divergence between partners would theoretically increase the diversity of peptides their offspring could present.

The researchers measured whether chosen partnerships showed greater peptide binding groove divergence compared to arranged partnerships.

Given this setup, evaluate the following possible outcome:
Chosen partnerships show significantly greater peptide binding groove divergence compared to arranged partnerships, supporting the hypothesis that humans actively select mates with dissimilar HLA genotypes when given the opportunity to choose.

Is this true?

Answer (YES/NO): NO